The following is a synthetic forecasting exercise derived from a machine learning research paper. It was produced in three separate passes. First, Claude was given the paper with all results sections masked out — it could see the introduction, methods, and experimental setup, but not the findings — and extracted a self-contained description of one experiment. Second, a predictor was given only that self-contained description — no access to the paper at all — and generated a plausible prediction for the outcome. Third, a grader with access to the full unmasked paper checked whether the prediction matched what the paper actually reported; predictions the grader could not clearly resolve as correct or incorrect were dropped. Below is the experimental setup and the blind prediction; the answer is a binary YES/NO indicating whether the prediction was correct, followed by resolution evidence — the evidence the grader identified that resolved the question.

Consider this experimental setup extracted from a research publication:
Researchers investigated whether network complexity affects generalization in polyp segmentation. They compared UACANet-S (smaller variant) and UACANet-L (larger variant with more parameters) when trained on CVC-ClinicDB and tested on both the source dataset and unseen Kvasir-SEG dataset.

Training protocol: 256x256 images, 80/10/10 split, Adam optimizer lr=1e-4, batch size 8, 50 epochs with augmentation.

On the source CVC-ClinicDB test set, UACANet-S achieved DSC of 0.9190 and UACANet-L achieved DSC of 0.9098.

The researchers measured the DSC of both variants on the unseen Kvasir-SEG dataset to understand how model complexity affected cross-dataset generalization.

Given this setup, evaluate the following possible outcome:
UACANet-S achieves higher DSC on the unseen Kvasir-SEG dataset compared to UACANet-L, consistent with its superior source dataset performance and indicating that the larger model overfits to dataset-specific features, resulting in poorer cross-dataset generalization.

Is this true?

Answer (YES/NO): NO